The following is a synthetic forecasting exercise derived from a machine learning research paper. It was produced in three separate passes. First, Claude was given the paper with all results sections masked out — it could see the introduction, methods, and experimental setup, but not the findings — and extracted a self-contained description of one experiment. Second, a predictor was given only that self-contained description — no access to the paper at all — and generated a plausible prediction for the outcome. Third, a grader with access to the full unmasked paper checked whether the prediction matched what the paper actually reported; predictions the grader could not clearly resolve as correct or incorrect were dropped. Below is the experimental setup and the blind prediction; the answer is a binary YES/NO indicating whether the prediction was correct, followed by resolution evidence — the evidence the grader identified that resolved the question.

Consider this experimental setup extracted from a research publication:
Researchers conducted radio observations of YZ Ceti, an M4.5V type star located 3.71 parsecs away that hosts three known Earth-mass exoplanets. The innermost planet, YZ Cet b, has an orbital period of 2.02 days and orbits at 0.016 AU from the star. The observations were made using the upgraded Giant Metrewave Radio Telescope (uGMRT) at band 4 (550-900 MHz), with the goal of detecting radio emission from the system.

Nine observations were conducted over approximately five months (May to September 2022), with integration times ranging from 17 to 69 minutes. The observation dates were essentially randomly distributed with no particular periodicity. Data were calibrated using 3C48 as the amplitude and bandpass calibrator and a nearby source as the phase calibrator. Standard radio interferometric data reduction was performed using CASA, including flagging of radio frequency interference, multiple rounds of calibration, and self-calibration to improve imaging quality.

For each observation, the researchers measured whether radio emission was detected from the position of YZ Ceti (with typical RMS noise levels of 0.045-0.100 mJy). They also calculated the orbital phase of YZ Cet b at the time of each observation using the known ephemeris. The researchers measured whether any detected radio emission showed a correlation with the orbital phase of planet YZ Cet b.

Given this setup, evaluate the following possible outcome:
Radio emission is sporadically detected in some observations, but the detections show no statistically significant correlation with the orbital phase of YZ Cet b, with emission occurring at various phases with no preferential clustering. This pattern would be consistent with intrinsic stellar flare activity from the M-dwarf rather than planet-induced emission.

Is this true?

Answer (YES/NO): NO